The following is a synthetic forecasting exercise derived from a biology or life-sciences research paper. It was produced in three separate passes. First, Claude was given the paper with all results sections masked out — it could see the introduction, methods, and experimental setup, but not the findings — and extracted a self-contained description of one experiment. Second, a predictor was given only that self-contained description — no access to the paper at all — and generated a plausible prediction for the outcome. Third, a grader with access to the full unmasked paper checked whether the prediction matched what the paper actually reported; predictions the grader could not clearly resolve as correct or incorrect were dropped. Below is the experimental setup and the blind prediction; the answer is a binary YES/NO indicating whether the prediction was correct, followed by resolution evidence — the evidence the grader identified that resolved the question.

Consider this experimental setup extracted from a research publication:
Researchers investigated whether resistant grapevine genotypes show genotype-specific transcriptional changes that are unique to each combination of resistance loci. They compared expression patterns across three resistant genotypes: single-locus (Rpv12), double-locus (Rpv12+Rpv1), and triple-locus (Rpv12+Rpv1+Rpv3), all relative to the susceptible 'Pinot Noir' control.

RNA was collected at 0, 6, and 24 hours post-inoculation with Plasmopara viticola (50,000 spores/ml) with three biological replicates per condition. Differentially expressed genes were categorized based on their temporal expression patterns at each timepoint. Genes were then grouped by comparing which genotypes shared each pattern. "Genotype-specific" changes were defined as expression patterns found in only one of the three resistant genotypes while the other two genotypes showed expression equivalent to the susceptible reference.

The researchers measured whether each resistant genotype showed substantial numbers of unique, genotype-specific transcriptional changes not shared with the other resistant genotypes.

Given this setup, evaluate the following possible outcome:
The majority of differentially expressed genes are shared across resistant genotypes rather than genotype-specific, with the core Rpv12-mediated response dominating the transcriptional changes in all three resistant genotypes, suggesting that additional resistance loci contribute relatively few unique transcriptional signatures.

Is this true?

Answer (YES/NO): NO